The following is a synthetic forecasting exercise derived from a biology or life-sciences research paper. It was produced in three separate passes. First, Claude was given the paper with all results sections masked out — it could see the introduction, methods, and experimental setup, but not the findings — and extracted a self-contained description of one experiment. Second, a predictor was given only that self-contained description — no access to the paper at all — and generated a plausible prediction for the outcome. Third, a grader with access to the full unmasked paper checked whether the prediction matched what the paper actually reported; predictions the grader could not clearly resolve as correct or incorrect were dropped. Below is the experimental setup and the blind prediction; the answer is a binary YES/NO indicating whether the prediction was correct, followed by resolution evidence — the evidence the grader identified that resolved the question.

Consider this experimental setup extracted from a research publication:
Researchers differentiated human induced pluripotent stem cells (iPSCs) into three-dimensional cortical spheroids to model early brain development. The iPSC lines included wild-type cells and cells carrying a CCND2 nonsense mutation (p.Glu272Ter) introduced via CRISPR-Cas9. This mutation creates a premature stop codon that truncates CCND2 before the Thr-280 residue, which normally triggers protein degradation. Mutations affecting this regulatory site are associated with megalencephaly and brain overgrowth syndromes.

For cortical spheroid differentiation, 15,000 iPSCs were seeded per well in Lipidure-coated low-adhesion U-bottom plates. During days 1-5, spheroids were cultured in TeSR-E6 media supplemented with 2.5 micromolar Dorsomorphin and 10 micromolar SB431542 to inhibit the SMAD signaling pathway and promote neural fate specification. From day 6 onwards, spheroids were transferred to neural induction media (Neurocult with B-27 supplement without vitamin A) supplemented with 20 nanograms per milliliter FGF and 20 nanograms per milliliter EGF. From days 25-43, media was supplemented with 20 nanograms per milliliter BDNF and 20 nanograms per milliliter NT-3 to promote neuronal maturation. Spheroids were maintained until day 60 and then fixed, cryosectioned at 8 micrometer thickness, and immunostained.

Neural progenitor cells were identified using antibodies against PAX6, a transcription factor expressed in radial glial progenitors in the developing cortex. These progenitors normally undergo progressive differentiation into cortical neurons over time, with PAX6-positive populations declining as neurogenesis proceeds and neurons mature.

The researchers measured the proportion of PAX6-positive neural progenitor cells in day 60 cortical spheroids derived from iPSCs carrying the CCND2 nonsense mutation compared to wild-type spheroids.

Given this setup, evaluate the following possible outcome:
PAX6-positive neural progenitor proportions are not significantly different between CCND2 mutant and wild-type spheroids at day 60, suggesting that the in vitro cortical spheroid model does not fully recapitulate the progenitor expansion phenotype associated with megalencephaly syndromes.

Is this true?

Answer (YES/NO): NO